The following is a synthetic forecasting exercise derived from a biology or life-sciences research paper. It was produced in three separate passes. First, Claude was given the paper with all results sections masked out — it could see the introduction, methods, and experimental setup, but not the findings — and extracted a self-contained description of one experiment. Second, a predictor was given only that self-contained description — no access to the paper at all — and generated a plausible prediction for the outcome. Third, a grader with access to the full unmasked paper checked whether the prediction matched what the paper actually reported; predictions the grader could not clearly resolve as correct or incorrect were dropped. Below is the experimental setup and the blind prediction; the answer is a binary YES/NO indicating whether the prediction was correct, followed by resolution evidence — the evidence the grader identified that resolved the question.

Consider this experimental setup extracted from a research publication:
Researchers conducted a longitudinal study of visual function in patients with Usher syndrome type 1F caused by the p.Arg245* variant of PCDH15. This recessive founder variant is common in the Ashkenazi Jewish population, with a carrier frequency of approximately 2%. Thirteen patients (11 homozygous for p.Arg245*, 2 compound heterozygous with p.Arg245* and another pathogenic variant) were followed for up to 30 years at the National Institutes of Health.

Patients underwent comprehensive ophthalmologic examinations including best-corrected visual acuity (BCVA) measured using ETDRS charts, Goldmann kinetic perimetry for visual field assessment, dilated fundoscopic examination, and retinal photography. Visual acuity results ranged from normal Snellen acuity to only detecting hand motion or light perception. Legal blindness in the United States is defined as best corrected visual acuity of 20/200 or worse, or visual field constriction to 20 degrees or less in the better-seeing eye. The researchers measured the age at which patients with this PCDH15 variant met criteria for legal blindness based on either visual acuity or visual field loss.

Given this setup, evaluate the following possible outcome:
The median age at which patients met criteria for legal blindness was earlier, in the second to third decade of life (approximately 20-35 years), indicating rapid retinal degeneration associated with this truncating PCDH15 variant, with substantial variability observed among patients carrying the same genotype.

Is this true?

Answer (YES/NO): NO